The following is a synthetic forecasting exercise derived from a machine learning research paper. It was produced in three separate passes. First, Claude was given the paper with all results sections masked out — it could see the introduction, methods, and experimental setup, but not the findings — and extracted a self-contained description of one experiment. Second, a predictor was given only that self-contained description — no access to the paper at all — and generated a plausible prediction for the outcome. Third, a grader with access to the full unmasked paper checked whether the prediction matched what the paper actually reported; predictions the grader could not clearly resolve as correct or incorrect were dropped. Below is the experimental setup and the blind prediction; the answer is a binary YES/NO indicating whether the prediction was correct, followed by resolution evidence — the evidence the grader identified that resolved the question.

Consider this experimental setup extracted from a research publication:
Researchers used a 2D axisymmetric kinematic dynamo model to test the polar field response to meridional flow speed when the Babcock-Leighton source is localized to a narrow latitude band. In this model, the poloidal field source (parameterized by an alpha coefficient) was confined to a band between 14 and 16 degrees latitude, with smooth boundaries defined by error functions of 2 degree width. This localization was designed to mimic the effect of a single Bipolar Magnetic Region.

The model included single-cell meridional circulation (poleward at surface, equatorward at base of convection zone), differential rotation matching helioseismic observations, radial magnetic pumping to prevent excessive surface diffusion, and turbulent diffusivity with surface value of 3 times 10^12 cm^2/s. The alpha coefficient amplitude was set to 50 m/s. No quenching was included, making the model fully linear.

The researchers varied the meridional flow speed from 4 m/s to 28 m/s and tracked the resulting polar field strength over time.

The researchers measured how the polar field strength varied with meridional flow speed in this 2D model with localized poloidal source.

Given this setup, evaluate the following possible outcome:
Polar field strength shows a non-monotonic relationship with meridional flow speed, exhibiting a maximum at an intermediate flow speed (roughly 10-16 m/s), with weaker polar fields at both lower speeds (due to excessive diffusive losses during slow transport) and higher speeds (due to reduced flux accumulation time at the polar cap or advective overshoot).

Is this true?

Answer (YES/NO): NO